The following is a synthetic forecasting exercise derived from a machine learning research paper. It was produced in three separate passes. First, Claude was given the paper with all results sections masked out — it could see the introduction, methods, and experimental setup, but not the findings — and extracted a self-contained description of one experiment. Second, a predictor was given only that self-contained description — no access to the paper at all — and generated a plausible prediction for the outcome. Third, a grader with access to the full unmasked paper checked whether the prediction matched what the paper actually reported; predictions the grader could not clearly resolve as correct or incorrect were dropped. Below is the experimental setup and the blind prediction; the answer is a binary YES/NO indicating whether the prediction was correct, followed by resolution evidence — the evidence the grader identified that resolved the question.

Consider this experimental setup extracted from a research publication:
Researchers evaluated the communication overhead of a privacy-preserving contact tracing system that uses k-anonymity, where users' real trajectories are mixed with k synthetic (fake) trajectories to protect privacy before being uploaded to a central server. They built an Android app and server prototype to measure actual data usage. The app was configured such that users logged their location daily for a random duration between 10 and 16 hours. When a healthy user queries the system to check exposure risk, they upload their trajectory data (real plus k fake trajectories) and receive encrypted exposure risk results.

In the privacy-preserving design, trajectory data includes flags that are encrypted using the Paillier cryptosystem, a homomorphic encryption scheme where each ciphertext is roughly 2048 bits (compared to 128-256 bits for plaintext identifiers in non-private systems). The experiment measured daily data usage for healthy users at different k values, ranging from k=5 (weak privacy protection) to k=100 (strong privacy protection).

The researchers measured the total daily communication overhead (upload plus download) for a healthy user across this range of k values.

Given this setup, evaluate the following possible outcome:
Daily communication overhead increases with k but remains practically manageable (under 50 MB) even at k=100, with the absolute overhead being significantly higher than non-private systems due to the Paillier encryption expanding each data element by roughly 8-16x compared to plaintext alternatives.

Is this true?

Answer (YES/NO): YES